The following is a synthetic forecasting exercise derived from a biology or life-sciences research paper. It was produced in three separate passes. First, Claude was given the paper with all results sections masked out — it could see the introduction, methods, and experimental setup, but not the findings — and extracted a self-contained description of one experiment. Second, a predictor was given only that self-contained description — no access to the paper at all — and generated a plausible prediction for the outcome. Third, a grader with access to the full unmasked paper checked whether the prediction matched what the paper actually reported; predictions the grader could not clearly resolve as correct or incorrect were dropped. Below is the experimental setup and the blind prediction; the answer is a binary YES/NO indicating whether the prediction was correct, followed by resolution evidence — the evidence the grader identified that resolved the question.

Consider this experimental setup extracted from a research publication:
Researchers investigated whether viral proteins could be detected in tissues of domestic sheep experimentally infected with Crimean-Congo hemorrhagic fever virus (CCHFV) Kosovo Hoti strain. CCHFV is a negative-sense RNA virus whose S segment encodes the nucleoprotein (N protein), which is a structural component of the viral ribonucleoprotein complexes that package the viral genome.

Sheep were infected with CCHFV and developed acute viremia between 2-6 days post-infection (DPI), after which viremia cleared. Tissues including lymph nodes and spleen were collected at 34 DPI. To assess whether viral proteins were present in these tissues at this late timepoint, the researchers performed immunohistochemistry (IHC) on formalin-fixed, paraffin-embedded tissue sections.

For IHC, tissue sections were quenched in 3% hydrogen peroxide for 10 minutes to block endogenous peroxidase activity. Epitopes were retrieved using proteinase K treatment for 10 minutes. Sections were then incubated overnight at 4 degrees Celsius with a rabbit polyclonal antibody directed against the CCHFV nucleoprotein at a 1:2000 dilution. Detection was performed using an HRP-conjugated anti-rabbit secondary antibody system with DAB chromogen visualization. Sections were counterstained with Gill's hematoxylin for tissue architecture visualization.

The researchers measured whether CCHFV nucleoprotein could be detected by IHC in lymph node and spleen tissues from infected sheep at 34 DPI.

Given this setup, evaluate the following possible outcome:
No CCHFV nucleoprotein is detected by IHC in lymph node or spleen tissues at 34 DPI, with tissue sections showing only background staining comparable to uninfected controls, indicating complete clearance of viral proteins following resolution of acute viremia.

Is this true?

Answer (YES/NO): NO